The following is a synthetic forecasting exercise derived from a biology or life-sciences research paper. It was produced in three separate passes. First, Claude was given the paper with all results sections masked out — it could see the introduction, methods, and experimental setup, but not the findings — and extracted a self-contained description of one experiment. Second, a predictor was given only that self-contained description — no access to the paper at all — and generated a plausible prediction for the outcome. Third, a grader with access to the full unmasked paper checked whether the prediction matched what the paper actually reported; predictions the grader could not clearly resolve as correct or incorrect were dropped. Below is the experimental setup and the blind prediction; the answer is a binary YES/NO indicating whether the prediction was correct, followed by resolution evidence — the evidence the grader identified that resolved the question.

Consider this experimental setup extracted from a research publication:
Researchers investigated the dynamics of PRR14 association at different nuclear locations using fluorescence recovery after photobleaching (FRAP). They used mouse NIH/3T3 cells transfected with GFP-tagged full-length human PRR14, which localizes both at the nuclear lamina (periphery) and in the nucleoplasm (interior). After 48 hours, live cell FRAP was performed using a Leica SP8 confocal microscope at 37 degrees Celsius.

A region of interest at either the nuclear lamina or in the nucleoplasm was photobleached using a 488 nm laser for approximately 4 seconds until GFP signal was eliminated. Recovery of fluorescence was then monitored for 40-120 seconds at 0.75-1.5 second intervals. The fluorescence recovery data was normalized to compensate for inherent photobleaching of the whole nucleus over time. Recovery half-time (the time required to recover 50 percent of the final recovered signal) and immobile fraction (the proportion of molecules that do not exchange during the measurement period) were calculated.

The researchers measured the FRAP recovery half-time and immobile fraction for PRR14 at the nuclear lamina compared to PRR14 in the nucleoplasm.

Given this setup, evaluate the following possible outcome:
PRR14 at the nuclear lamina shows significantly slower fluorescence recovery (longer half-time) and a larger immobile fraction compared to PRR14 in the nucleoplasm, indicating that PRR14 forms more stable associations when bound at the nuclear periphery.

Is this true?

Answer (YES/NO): YES